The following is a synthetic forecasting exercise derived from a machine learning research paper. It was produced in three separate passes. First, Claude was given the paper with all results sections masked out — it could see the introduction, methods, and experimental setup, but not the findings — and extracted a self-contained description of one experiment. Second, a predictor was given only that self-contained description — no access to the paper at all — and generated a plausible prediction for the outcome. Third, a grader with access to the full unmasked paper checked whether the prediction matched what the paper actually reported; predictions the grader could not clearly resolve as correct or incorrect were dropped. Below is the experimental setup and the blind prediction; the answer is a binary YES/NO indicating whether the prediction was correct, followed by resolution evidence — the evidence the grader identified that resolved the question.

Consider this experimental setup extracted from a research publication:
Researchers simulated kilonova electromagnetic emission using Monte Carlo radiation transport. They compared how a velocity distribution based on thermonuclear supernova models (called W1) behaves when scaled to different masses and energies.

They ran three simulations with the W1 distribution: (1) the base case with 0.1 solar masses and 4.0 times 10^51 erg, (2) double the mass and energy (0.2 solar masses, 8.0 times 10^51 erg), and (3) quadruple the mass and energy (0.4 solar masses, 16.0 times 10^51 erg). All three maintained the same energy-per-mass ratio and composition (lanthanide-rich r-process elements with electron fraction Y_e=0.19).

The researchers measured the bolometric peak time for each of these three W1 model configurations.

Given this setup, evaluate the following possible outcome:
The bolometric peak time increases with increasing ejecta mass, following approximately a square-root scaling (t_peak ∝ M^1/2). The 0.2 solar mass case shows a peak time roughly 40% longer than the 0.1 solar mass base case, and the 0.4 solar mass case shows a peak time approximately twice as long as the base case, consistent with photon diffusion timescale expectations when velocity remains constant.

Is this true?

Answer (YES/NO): NO